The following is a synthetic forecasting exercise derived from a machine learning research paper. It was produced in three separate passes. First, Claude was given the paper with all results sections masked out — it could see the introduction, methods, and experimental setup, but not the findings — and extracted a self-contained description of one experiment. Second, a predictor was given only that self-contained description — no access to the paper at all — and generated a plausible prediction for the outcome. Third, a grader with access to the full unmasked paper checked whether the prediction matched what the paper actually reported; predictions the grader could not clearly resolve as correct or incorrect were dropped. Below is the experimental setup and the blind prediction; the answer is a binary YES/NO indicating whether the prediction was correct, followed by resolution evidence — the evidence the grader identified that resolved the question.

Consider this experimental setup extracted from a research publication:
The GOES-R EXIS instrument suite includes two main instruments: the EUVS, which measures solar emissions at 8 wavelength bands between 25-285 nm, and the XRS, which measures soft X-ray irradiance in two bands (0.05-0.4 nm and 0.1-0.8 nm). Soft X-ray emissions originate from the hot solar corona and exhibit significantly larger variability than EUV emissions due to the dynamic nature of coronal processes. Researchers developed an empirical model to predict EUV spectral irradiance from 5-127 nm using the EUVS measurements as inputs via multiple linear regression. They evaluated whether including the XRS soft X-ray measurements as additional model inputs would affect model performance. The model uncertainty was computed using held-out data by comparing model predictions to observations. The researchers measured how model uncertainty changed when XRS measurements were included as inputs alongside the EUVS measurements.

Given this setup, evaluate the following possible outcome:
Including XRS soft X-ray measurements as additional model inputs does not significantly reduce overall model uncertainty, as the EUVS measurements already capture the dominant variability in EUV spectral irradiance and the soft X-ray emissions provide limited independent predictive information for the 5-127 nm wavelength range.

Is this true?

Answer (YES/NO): NO